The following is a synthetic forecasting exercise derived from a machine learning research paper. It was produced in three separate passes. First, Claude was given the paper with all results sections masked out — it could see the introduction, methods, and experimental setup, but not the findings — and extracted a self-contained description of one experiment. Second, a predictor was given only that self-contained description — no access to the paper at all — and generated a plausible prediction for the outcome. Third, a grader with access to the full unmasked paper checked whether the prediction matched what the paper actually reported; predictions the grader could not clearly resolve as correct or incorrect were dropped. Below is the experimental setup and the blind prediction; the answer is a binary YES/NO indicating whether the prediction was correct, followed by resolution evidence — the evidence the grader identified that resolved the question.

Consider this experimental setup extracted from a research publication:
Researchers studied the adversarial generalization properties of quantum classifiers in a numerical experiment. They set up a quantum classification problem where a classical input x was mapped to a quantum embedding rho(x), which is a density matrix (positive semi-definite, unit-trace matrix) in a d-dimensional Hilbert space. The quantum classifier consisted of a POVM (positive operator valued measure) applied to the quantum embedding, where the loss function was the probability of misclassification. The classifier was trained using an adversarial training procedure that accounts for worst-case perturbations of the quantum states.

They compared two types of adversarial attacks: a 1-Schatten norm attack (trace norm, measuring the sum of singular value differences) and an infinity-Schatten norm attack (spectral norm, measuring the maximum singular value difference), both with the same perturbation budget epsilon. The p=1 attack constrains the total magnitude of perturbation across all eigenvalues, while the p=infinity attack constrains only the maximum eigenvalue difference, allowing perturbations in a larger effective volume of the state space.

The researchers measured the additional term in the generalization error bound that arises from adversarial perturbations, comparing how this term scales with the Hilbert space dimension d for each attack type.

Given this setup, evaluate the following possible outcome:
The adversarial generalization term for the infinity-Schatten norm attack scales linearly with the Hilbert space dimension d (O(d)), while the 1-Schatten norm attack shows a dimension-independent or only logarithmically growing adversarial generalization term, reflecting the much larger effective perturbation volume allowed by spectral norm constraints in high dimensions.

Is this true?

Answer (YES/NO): YES